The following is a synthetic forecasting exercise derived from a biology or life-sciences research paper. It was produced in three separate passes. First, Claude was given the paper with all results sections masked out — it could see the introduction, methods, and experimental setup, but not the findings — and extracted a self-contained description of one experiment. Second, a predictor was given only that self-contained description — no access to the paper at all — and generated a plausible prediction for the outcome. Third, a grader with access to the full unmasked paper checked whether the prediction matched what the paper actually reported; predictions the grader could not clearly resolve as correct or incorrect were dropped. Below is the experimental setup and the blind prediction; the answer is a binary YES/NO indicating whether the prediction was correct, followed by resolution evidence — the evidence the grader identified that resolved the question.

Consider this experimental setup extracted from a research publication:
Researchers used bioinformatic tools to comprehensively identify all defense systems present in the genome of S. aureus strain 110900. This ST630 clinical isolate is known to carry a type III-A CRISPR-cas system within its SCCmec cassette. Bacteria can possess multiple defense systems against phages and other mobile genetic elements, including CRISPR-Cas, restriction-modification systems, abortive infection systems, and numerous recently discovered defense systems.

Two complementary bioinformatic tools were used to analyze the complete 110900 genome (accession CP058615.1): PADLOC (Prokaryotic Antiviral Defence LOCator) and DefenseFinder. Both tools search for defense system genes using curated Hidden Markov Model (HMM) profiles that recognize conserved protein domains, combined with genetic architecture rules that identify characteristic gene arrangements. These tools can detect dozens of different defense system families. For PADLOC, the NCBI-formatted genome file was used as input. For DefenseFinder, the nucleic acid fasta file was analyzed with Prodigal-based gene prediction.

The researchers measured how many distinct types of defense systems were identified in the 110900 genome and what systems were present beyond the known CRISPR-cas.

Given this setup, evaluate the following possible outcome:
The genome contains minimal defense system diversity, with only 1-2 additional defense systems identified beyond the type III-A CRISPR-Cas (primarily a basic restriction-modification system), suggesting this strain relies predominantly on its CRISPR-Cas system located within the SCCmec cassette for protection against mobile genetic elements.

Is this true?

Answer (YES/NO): NO